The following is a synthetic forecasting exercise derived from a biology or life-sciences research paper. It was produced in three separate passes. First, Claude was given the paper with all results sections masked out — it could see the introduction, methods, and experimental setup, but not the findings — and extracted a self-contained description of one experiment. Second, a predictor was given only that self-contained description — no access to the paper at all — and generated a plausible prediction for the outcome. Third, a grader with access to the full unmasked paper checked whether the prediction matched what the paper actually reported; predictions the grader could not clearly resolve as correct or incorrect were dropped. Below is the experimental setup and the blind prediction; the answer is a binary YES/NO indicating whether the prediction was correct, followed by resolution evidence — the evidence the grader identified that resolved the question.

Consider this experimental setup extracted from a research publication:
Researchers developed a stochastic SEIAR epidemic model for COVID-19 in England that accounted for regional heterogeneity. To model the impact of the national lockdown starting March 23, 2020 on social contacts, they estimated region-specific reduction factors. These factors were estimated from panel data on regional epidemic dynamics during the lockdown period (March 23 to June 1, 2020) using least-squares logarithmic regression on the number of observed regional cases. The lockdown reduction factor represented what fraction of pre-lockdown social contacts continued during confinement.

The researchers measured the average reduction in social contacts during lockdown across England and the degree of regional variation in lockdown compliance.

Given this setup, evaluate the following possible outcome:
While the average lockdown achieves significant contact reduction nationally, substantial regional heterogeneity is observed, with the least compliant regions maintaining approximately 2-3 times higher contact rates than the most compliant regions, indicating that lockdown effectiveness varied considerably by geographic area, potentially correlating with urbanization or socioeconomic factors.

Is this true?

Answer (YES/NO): YES